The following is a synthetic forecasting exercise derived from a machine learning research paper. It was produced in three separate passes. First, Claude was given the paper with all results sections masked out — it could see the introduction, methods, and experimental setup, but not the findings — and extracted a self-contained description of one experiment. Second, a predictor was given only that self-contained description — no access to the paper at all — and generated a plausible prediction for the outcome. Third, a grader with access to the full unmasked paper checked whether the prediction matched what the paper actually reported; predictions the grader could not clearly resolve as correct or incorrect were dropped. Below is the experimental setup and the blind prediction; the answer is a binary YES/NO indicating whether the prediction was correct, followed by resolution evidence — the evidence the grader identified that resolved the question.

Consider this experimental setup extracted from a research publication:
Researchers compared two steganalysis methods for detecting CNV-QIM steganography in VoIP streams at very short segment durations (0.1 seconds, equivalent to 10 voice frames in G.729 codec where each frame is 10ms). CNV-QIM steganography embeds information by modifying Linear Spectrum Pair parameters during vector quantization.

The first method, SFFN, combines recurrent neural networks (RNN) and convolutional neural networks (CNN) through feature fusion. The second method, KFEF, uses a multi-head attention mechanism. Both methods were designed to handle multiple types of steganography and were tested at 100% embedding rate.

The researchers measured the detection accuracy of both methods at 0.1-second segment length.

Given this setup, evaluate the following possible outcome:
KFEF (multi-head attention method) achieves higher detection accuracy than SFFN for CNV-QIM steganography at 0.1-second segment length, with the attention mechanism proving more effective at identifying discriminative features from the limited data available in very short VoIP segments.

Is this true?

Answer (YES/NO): YES